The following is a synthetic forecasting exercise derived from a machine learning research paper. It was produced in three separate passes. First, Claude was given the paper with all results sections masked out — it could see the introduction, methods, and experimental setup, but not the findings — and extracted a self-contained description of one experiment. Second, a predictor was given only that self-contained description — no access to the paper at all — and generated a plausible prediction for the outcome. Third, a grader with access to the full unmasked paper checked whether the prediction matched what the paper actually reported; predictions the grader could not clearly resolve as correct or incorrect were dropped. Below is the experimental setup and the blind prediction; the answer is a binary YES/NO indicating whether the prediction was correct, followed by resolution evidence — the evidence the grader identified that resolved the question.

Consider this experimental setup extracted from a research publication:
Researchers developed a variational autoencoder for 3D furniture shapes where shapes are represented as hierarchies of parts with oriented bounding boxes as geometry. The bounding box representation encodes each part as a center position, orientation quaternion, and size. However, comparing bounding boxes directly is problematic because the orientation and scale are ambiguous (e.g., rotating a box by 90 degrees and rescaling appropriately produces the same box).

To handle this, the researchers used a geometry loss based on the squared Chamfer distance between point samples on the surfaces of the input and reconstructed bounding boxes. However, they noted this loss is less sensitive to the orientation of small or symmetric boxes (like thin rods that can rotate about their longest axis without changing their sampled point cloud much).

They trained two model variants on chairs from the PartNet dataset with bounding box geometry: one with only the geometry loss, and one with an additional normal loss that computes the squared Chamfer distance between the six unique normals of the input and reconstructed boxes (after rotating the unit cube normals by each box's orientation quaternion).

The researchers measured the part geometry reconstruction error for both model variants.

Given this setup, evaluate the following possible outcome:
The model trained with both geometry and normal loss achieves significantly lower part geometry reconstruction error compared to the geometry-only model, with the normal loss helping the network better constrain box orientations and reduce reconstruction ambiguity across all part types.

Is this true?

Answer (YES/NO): NO